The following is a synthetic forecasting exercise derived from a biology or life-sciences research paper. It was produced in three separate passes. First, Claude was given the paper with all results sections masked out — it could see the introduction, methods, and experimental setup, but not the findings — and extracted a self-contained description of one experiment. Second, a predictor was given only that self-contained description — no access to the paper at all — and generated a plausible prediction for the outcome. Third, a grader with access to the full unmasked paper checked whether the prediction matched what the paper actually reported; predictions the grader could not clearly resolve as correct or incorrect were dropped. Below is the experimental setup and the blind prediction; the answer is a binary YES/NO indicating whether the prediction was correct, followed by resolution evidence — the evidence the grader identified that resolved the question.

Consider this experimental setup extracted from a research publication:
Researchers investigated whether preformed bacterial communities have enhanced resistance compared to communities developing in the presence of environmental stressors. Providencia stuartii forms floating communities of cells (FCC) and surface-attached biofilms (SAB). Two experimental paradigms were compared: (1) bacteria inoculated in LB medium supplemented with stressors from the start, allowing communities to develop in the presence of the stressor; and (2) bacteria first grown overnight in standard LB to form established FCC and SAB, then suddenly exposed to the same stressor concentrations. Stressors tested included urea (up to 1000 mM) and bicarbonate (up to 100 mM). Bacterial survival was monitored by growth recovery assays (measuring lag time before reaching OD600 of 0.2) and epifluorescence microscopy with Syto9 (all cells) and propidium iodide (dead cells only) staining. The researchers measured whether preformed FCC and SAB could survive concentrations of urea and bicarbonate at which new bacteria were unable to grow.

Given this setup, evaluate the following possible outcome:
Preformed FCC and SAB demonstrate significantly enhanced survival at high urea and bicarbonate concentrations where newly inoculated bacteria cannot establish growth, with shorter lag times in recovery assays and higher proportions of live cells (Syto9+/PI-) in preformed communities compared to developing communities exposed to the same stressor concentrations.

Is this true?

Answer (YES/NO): YES